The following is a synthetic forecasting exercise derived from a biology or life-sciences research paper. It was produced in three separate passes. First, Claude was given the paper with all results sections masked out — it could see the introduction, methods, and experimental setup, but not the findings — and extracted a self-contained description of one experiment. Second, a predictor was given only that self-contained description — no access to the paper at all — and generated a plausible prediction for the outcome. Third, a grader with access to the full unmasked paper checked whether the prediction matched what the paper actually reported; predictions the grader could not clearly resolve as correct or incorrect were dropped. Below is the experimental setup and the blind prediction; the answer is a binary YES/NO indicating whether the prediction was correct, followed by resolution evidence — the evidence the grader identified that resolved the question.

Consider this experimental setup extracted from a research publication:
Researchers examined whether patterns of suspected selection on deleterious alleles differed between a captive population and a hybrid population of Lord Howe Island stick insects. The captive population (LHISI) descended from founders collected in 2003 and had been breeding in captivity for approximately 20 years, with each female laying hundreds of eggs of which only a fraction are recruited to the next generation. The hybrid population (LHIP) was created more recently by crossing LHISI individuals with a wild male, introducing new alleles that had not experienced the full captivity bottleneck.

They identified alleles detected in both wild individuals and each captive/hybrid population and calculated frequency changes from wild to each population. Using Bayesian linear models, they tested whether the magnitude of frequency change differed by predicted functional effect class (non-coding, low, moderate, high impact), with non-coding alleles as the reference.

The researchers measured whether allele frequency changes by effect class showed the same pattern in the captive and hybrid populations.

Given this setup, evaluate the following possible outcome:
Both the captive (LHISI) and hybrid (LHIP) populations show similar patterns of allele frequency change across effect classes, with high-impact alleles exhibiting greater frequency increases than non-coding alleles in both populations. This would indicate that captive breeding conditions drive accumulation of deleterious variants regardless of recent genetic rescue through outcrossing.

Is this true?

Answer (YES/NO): NO